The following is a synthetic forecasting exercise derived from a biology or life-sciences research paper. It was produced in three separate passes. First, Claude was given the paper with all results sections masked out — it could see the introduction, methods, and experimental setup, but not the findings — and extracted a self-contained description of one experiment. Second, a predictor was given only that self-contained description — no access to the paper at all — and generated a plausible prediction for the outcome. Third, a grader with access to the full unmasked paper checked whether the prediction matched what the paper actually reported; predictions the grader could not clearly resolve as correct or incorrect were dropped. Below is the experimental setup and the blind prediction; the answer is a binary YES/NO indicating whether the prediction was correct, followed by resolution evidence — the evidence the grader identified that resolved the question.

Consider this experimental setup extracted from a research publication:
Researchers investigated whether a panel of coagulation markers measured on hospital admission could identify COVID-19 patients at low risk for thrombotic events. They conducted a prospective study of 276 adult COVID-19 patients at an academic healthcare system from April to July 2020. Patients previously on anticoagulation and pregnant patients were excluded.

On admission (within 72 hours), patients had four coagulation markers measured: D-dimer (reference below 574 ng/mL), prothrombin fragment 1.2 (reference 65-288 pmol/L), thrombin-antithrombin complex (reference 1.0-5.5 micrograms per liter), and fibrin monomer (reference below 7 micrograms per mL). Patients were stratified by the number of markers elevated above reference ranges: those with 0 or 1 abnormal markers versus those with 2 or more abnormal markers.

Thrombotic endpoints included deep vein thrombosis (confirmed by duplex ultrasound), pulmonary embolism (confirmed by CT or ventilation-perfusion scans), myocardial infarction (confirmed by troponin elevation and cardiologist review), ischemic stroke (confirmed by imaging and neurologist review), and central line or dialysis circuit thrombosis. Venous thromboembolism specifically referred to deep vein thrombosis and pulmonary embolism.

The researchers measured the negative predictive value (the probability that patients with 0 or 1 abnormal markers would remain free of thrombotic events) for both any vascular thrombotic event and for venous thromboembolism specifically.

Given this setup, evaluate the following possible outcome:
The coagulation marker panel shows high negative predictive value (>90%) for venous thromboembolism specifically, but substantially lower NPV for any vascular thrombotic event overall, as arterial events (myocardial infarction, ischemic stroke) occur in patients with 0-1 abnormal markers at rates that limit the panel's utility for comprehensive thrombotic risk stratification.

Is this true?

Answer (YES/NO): NO